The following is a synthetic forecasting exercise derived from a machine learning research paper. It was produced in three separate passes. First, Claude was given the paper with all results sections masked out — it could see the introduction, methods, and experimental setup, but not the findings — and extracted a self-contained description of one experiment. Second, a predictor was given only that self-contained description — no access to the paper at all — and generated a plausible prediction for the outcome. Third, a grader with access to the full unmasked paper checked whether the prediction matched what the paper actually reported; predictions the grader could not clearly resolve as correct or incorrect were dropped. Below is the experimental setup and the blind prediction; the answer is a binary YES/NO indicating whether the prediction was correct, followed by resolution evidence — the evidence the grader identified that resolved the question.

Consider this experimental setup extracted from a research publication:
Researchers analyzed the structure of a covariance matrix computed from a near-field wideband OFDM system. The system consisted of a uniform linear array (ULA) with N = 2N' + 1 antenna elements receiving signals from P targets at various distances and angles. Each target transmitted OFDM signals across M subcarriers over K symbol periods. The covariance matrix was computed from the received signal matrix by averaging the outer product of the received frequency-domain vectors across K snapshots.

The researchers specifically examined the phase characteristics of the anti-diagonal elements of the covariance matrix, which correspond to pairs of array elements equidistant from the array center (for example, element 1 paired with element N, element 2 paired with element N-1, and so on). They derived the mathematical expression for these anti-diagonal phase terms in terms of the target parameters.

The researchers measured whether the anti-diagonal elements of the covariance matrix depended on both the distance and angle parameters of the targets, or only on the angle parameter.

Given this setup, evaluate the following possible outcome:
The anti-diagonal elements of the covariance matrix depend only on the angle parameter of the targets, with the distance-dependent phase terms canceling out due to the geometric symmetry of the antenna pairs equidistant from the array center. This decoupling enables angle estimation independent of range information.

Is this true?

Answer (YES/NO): YES